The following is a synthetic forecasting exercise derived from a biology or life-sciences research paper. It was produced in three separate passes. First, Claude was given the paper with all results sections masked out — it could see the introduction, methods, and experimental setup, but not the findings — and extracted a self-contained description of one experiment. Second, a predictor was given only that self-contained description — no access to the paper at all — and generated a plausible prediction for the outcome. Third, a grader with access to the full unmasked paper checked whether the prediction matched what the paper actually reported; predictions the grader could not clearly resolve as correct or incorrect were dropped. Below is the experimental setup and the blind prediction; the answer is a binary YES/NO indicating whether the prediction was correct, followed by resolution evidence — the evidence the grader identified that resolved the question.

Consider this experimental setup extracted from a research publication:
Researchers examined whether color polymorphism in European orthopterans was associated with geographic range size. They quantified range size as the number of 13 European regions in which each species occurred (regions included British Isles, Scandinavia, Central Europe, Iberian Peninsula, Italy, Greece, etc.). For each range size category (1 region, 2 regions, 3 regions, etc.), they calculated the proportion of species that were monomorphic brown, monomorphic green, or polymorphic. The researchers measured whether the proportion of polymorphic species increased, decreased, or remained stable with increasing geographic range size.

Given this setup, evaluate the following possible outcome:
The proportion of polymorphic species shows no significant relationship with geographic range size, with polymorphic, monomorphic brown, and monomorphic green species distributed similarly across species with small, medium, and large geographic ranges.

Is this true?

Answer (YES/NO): NO